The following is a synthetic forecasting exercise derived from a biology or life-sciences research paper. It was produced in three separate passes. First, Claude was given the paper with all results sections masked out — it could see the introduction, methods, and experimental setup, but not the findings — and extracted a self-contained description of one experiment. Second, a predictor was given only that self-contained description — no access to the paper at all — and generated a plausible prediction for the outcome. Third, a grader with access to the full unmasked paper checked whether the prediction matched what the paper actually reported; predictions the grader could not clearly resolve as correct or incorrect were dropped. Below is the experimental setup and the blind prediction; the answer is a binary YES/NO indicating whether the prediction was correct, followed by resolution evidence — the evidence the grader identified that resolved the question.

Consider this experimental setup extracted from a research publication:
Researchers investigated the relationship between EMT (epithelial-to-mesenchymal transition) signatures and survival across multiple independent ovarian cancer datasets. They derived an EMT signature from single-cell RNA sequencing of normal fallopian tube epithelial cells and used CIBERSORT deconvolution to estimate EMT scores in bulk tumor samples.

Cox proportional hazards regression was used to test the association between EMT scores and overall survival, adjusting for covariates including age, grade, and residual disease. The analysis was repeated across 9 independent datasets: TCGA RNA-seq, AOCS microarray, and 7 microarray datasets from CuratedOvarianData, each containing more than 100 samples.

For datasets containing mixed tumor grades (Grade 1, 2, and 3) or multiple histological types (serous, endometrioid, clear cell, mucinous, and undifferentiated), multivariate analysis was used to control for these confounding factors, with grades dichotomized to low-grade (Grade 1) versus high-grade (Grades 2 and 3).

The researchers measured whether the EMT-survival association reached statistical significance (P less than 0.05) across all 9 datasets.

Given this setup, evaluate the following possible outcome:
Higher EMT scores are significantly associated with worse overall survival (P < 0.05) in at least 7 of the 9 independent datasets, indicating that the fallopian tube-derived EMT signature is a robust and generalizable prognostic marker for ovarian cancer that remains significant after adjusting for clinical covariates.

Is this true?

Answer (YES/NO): YES